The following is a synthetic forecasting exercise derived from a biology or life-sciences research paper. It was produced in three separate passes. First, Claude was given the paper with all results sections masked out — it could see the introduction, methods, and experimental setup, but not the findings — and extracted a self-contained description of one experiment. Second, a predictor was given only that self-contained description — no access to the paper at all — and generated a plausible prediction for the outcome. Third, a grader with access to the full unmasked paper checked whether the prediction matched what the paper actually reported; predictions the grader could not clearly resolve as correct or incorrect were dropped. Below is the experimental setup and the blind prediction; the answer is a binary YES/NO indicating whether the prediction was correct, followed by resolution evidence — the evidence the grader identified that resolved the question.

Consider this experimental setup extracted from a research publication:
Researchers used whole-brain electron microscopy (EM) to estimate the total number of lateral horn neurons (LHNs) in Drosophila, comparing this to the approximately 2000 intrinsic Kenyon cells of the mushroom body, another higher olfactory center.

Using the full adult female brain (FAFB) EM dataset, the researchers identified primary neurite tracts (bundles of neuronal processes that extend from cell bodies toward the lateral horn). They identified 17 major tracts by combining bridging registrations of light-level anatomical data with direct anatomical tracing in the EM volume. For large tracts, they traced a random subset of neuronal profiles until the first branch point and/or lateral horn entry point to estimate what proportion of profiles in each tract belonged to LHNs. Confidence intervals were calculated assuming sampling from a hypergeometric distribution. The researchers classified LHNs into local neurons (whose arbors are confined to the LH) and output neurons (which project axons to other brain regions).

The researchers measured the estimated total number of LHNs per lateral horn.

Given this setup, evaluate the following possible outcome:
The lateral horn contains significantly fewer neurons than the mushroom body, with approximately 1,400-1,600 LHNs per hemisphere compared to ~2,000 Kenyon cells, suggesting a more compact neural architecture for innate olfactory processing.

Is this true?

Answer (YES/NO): YES